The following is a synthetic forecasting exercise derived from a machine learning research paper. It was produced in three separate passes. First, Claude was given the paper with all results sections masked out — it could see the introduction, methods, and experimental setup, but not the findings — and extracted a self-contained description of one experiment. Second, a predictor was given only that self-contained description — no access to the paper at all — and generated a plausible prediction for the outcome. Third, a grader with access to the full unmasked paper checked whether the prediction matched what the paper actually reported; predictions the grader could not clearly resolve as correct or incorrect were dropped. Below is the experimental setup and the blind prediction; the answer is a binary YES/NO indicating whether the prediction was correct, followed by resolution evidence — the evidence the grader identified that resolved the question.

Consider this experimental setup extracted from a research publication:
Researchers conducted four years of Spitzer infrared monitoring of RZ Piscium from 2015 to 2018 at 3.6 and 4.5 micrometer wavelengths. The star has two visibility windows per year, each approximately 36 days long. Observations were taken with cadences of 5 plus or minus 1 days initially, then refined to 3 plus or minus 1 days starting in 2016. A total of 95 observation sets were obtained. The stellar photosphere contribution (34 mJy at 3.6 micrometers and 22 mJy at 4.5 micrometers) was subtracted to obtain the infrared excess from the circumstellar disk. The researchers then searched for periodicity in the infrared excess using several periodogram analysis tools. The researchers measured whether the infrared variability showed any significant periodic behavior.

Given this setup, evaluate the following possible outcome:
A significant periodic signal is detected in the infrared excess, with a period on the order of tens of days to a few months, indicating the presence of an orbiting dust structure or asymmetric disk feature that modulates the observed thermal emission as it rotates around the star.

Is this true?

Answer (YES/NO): NO